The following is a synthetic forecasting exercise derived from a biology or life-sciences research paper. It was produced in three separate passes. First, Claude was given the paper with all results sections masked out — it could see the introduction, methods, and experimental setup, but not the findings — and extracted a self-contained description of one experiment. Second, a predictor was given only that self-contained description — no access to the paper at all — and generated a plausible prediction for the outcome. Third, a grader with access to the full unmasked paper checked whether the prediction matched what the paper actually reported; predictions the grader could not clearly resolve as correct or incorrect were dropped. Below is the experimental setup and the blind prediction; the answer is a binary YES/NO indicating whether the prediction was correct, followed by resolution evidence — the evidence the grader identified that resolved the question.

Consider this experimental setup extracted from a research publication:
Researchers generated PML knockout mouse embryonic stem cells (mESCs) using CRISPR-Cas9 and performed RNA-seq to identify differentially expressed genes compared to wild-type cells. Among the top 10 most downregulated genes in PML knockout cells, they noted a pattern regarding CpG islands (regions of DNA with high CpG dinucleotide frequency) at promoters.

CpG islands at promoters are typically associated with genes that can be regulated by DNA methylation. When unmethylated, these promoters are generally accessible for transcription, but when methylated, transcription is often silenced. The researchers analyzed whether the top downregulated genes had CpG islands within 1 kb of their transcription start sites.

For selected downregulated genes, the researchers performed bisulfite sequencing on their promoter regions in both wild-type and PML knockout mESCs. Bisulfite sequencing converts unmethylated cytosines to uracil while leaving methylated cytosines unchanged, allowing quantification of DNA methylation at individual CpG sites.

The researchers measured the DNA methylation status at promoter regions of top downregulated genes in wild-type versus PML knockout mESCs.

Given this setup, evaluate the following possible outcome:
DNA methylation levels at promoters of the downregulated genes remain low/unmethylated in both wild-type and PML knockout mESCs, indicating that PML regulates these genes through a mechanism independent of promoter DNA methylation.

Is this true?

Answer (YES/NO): NO